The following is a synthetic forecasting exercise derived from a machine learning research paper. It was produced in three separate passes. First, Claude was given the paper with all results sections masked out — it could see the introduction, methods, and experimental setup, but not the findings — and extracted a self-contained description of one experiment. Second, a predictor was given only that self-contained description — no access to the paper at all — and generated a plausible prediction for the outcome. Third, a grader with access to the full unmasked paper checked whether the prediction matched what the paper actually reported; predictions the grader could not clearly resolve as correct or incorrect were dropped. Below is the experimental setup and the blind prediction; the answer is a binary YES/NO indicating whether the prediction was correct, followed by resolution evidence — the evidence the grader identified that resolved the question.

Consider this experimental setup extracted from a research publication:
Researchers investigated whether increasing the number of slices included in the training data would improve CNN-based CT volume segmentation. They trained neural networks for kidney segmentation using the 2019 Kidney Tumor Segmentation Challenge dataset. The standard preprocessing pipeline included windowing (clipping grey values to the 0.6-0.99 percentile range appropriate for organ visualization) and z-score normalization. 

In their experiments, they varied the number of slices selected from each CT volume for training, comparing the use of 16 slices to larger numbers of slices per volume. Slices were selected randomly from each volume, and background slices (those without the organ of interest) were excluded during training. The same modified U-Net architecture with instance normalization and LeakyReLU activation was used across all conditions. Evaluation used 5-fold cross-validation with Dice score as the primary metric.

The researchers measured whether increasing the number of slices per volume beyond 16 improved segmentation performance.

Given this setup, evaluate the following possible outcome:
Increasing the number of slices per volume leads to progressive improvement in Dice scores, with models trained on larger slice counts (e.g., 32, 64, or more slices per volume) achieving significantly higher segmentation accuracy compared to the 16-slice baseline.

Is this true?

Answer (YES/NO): NO